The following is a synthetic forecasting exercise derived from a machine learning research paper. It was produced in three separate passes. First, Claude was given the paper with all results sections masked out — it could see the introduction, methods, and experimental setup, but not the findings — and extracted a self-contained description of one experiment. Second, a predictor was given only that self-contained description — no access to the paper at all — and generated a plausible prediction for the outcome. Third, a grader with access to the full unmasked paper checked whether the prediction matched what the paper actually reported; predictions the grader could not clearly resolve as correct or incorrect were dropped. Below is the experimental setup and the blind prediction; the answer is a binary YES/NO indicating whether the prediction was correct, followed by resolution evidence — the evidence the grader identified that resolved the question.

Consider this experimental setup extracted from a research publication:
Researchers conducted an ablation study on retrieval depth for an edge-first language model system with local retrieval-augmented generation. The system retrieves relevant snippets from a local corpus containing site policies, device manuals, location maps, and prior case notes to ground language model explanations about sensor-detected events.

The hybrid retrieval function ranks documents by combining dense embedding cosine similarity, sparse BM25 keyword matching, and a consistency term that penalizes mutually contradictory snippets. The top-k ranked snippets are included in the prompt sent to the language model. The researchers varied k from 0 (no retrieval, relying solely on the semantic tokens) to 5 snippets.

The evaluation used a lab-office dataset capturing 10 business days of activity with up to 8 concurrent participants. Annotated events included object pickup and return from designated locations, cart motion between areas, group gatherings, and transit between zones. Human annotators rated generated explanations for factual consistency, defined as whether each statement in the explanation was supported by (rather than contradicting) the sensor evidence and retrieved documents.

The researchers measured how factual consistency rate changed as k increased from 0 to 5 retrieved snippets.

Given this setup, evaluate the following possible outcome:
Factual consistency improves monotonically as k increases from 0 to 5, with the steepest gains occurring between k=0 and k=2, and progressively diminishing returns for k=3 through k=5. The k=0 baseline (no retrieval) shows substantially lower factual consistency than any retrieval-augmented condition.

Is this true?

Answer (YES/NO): NO